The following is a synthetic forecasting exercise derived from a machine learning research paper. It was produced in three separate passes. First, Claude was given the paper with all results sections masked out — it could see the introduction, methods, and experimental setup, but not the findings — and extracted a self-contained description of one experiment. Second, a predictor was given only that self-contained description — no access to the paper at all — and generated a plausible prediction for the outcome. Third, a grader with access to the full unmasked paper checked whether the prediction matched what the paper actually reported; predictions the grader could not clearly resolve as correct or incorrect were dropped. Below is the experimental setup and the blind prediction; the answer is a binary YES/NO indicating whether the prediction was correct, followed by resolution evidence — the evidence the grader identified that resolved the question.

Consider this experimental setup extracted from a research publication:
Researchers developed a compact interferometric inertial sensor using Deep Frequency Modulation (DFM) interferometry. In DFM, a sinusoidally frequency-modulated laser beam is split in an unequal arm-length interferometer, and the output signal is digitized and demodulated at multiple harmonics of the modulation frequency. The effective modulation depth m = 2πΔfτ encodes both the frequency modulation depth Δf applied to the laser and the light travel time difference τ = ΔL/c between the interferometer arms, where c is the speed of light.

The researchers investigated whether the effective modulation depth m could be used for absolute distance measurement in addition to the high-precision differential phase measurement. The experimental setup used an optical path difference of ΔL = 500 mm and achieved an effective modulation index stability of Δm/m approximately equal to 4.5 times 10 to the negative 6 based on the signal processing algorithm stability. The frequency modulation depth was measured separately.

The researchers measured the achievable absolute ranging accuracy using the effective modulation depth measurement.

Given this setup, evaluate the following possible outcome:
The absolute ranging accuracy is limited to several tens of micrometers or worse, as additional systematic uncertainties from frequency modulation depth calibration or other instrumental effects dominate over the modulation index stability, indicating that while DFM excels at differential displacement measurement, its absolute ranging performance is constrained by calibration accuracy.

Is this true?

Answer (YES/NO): NO